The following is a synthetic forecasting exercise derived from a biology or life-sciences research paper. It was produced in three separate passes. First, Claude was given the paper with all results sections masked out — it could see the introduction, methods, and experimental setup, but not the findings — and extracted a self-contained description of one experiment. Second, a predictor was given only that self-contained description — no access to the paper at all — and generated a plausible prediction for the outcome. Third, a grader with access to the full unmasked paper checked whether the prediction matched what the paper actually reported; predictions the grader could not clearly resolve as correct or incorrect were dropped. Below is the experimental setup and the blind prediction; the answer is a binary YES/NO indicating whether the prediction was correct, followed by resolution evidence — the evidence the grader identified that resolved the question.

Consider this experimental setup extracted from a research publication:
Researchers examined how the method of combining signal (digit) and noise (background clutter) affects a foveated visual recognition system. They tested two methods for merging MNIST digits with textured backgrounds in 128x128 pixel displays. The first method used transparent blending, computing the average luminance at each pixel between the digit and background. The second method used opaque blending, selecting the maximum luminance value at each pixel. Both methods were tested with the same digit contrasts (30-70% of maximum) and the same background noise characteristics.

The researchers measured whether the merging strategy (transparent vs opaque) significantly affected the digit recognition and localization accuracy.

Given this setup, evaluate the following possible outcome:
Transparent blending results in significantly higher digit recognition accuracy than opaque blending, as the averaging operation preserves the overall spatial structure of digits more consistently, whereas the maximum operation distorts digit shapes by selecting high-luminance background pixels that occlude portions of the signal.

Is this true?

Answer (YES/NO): NO